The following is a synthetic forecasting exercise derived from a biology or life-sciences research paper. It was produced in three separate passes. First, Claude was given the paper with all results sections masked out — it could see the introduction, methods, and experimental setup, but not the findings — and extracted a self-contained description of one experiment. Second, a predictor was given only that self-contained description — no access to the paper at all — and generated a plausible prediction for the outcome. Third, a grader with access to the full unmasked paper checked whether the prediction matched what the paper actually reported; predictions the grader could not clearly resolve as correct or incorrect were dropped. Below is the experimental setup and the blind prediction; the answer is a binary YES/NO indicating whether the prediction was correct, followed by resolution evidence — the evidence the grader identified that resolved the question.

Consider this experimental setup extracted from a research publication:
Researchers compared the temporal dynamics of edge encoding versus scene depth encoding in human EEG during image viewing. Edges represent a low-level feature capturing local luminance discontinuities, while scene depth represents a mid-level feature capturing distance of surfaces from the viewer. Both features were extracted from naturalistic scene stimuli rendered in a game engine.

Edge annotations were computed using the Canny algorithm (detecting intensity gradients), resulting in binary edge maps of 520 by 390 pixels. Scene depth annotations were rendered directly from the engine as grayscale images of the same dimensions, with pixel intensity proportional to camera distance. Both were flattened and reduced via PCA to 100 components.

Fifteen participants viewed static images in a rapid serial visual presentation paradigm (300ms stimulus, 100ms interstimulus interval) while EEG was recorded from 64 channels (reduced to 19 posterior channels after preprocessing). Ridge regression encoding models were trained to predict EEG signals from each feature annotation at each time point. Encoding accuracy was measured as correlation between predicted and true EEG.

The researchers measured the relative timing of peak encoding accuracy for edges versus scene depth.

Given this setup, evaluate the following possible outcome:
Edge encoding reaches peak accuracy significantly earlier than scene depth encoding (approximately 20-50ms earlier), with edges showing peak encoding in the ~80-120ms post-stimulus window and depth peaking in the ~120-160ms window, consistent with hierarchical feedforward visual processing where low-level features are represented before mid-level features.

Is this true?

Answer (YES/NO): NO